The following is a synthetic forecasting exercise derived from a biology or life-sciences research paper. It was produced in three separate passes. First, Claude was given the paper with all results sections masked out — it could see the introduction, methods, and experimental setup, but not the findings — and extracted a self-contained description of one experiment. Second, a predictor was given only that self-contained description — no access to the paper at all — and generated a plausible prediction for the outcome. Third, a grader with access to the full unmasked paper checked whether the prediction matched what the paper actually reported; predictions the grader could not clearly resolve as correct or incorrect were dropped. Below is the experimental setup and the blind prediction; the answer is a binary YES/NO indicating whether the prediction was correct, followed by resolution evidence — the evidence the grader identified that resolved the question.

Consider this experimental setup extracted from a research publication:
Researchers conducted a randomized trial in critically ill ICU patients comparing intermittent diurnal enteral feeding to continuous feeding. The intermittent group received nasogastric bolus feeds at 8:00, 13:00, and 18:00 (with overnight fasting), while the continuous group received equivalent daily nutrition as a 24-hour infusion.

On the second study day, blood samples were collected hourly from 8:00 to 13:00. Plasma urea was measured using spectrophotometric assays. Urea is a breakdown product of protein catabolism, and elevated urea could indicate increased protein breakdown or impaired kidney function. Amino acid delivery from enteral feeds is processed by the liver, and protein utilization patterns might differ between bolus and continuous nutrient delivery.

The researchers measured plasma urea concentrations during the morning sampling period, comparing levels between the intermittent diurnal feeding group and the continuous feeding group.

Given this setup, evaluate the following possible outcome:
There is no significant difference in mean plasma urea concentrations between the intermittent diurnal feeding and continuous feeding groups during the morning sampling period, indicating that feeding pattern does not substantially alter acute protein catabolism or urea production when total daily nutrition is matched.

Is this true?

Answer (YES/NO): YES